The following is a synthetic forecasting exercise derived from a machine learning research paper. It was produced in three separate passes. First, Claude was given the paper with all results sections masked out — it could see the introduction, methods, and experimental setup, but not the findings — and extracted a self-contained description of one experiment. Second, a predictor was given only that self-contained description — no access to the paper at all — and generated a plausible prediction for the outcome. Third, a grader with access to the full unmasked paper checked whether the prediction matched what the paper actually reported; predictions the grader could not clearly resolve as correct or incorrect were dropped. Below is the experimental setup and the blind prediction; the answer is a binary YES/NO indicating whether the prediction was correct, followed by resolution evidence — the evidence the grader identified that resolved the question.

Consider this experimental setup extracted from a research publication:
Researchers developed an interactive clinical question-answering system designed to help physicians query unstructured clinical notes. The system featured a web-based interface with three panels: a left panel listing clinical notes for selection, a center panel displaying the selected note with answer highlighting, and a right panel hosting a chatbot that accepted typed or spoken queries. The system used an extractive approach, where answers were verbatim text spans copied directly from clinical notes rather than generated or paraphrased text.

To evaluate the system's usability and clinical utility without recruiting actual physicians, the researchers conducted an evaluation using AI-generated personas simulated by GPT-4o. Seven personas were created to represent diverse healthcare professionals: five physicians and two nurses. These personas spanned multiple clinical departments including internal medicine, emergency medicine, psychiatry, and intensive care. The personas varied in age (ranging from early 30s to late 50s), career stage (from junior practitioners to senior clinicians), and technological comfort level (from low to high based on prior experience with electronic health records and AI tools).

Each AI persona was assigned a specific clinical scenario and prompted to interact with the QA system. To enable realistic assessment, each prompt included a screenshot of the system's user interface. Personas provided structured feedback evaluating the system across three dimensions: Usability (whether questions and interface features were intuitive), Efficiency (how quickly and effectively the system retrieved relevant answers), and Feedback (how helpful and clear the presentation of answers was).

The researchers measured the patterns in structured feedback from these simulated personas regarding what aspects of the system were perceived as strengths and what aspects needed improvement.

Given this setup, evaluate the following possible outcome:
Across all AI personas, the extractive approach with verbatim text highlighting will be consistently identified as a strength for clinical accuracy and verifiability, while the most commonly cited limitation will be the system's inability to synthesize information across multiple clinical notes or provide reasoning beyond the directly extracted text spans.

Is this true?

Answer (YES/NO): NO